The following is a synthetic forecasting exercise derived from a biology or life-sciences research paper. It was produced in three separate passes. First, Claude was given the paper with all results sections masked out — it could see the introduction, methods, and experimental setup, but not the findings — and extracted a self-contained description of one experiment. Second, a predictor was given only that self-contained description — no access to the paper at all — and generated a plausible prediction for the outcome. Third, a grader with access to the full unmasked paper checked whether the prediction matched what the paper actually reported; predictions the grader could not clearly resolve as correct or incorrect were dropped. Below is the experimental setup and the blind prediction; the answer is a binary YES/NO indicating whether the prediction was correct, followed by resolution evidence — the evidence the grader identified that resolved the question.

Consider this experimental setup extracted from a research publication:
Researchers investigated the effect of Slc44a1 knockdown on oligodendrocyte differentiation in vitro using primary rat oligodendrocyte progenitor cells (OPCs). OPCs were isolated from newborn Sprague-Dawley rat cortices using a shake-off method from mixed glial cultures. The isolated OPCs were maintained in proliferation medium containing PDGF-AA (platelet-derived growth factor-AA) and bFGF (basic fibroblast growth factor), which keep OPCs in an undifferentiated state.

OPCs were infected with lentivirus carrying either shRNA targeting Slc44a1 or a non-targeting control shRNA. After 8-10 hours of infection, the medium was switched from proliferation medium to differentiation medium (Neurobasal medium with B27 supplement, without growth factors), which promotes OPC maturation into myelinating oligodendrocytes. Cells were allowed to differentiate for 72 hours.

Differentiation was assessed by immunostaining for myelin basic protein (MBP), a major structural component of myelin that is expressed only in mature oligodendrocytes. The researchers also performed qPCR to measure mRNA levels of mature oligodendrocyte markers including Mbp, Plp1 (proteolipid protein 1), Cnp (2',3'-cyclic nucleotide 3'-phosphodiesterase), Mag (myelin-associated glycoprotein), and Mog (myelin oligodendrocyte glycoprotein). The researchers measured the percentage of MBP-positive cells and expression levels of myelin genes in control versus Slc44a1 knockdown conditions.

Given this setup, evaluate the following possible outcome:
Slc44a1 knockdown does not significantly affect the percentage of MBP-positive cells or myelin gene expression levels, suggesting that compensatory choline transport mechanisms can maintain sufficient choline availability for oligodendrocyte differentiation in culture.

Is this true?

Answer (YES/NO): NO